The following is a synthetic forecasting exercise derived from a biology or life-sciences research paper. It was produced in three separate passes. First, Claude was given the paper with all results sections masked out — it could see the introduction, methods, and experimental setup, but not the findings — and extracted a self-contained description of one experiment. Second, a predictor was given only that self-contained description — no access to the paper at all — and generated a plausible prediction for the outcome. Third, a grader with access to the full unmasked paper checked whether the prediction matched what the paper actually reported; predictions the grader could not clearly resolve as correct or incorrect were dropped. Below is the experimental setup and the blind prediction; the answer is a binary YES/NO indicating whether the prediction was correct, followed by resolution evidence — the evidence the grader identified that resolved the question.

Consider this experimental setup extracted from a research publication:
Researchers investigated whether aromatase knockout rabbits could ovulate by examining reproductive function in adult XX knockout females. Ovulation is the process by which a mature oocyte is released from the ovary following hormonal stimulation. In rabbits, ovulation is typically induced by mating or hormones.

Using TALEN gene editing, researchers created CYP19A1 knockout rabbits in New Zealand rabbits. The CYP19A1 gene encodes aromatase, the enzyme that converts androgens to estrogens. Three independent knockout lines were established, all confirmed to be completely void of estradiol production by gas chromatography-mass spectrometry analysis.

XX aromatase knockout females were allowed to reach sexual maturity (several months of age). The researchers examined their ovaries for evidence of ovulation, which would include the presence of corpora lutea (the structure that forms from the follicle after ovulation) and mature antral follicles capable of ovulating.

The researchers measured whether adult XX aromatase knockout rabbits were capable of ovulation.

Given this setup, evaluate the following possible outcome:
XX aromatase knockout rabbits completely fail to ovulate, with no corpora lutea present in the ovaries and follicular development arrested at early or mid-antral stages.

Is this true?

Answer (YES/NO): NO